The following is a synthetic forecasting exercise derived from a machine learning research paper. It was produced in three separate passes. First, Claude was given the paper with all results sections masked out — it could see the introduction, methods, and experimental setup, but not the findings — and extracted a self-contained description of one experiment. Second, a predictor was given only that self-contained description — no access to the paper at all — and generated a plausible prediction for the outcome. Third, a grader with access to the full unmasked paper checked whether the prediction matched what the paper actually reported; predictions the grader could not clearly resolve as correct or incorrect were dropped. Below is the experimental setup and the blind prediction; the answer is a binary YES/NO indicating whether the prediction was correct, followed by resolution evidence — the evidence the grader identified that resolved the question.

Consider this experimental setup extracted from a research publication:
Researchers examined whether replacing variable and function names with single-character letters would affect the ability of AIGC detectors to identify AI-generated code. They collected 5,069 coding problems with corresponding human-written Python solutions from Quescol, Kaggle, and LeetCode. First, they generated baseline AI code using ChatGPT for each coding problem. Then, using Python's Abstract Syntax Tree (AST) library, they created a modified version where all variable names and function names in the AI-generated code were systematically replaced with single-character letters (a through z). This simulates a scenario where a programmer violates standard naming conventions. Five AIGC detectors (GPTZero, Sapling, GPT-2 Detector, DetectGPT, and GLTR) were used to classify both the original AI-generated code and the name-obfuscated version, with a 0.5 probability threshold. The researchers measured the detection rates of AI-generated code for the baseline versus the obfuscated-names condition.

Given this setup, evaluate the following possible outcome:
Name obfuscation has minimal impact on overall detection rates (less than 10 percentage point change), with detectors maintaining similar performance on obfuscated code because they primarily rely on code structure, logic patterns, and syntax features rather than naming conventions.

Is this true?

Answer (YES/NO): NO